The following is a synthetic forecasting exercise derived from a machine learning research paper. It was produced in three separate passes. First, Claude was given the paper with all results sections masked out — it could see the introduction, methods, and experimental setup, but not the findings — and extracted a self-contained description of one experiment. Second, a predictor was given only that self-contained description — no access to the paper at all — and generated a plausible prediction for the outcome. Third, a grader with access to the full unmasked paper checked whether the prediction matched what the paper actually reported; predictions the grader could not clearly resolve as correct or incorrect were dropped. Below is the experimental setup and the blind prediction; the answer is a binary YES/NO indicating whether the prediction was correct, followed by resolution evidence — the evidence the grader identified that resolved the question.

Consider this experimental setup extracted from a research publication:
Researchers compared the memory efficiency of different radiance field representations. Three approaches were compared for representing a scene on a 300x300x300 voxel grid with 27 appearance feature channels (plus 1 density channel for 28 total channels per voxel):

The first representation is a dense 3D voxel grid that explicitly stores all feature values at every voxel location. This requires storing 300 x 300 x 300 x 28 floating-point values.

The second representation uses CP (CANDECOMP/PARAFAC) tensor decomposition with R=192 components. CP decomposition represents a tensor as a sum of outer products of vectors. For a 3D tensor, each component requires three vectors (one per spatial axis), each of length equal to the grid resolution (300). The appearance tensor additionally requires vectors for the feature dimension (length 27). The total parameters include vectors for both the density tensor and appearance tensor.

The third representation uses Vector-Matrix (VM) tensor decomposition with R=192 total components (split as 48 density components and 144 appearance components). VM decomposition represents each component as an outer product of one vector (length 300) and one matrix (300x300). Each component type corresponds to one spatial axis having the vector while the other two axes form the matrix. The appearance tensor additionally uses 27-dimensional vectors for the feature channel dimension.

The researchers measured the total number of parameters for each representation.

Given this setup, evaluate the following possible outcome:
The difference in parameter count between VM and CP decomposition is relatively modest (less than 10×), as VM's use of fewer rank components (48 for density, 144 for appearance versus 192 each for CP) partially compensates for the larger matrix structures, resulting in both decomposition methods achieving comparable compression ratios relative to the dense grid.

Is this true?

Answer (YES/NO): NO